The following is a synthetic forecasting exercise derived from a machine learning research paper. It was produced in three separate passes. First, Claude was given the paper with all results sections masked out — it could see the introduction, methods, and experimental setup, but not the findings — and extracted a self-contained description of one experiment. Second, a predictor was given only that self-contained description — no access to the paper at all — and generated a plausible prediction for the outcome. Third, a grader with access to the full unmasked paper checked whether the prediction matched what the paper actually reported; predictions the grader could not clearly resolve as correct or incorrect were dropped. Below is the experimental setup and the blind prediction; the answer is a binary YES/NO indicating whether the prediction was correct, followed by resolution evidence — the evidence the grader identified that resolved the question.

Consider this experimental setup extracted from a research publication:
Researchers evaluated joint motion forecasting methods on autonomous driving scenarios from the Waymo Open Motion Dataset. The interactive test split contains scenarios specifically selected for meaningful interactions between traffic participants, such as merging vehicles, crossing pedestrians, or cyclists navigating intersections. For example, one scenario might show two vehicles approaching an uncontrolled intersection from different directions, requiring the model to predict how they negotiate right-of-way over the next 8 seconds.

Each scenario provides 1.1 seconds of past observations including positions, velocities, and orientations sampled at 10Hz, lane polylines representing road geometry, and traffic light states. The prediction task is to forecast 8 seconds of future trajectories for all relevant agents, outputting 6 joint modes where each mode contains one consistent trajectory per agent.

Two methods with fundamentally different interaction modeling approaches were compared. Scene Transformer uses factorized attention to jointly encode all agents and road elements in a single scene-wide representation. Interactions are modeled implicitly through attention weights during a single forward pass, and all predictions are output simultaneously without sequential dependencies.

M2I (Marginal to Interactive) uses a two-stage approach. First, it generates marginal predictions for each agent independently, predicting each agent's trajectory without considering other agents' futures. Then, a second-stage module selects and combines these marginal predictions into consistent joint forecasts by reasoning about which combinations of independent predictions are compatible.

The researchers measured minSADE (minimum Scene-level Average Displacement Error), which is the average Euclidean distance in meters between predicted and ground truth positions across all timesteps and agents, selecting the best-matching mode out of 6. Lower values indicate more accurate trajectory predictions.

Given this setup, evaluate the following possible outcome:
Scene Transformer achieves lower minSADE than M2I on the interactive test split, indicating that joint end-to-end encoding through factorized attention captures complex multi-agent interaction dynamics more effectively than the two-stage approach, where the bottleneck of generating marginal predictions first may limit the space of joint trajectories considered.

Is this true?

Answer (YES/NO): YES